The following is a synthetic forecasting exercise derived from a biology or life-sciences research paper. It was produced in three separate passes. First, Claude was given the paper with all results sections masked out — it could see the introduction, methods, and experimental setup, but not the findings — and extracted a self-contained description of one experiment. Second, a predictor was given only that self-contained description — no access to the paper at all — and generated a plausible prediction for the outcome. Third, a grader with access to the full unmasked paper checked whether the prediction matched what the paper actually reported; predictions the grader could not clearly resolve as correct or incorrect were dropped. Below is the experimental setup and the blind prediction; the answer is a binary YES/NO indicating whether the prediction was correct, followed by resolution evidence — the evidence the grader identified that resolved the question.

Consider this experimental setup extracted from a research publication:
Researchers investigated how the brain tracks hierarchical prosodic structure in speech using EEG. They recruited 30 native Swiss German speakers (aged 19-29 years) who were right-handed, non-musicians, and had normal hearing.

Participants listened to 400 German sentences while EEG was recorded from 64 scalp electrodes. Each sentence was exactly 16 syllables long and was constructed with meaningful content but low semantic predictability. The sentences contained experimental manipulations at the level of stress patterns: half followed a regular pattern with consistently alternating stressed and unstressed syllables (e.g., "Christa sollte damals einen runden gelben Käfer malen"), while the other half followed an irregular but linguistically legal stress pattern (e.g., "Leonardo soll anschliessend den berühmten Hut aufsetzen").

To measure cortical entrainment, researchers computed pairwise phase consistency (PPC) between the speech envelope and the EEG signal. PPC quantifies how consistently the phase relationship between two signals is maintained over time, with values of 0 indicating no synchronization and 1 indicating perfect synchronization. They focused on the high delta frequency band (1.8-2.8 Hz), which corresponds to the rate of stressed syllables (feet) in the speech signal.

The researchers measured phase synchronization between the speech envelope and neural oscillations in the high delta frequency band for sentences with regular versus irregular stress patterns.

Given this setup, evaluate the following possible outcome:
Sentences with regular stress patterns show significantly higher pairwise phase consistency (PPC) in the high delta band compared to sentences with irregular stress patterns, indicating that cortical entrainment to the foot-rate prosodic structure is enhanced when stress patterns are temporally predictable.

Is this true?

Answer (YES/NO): NO